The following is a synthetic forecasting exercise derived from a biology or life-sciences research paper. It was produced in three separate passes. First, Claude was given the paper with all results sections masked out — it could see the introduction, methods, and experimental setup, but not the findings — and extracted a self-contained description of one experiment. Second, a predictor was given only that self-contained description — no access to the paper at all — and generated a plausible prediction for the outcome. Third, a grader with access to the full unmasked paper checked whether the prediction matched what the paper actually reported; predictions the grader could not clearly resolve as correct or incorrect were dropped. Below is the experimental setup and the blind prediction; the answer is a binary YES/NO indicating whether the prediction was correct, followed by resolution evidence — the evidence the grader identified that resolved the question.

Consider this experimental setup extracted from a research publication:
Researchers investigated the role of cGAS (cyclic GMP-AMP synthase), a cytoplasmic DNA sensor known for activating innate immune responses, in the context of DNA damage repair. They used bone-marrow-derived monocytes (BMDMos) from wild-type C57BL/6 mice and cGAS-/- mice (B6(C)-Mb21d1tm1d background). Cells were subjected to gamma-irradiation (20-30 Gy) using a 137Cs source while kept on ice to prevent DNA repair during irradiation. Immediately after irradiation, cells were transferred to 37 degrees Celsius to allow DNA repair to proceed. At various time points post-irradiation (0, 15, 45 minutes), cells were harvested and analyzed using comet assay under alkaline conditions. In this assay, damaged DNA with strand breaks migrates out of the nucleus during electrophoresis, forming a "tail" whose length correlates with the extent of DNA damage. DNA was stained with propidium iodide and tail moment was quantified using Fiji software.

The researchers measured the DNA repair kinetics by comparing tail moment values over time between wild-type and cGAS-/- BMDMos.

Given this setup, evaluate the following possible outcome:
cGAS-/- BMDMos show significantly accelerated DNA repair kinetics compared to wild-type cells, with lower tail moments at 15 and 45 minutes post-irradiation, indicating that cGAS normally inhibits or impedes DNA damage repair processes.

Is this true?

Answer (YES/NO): YES